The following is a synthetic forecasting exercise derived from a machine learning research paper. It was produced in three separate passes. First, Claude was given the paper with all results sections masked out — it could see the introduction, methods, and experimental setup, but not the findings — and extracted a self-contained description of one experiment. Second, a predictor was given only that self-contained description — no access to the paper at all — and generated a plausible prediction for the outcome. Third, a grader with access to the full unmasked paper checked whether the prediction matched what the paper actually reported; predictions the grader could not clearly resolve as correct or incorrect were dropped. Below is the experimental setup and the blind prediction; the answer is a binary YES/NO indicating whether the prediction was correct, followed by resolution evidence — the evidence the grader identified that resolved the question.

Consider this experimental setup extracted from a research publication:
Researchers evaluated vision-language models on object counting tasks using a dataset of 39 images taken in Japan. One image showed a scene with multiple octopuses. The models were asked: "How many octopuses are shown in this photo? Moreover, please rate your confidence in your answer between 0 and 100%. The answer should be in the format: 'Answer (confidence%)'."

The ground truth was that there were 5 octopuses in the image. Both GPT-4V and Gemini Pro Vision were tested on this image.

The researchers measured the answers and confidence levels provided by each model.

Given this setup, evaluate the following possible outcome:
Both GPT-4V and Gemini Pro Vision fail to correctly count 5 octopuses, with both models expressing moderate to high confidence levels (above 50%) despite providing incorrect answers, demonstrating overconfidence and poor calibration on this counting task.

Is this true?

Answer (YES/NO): YES